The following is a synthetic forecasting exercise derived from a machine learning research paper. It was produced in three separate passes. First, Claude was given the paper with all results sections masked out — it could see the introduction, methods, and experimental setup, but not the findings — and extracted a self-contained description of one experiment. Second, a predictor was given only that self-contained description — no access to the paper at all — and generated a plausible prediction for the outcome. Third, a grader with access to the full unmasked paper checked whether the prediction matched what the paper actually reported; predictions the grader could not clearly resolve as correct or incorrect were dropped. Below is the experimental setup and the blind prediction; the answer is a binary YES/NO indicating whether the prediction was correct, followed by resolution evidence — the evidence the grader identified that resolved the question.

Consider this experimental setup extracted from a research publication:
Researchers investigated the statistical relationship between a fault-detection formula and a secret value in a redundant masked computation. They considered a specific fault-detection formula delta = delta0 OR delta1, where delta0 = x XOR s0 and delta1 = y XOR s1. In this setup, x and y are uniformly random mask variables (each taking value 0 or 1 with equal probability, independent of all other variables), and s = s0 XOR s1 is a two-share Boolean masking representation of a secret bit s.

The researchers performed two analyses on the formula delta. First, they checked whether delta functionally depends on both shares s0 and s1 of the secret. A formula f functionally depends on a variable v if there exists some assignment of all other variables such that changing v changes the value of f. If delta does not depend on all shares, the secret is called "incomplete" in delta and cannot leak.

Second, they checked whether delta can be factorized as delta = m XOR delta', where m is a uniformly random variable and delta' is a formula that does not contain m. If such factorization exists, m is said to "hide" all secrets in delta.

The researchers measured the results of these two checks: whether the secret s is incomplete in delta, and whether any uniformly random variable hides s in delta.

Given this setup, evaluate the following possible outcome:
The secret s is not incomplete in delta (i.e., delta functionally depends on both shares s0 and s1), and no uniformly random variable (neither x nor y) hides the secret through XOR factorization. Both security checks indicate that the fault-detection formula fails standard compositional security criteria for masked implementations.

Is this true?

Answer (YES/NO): YES